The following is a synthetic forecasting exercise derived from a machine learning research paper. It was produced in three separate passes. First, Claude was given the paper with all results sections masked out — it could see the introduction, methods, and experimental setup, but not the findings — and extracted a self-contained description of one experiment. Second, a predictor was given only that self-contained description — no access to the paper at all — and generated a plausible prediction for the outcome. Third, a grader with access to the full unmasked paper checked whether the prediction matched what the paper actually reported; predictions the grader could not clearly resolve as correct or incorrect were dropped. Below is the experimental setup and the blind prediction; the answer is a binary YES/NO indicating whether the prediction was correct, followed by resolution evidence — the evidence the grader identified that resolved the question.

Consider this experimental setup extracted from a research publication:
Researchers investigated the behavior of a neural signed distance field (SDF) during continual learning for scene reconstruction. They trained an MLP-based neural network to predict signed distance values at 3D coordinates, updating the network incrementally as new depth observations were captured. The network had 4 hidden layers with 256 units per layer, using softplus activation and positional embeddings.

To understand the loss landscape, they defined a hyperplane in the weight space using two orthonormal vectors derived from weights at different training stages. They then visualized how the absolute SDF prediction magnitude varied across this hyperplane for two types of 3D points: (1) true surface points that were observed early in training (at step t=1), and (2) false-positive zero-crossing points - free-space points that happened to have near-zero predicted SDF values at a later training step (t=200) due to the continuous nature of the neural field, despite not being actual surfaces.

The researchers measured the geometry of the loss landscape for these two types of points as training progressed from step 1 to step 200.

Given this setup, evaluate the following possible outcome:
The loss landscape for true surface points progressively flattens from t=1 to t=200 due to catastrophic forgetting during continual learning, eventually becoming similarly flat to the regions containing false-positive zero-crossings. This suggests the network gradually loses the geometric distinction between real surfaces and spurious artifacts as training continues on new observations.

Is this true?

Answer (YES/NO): NO